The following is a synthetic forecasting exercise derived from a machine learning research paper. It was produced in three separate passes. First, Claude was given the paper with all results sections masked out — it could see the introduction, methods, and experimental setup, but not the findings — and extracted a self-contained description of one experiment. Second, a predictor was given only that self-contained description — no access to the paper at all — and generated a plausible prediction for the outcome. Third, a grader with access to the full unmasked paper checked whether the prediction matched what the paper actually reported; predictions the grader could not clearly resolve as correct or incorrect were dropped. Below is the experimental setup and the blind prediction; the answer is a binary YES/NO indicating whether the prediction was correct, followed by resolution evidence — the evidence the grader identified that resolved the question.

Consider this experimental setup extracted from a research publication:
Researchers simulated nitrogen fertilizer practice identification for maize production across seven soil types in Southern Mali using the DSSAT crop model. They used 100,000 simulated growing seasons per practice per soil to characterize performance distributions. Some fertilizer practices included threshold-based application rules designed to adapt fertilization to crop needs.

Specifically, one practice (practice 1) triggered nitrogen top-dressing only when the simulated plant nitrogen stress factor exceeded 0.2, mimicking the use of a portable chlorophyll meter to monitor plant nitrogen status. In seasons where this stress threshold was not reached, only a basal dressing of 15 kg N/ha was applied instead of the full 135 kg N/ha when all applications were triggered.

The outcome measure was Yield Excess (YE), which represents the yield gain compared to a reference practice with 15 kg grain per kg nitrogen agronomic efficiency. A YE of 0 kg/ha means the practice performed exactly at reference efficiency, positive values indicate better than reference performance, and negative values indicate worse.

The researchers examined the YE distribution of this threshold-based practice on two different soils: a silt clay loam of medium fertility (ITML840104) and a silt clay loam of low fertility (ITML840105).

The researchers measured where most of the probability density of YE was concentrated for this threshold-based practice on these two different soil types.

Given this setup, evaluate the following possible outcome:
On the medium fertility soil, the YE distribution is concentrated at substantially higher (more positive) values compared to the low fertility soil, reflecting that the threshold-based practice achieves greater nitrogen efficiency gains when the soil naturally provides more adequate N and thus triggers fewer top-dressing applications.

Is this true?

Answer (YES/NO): NO